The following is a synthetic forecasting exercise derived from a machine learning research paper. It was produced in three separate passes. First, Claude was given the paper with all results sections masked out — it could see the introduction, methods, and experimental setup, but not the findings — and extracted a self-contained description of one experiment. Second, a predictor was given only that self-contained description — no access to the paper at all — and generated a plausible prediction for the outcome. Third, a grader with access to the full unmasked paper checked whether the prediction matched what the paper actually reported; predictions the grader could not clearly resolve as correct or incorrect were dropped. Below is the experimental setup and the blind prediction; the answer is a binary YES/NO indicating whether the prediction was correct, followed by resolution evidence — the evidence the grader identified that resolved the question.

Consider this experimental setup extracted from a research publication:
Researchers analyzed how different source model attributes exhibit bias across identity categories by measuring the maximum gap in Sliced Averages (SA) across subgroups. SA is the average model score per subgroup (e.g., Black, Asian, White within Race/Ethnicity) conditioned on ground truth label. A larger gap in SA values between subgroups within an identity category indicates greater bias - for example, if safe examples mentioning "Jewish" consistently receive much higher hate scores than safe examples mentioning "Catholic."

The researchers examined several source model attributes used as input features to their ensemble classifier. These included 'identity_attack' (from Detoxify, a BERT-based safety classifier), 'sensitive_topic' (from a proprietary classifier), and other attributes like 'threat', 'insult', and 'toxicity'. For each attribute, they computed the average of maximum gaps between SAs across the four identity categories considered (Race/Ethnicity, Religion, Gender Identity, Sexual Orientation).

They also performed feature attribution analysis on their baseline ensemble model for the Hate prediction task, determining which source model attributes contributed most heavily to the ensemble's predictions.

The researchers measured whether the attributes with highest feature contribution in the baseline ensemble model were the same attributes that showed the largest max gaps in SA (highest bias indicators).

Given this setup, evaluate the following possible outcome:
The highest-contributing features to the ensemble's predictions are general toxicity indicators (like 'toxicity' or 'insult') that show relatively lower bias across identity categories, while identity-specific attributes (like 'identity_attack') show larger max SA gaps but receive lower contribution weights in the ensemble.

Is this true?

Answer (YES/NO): NO